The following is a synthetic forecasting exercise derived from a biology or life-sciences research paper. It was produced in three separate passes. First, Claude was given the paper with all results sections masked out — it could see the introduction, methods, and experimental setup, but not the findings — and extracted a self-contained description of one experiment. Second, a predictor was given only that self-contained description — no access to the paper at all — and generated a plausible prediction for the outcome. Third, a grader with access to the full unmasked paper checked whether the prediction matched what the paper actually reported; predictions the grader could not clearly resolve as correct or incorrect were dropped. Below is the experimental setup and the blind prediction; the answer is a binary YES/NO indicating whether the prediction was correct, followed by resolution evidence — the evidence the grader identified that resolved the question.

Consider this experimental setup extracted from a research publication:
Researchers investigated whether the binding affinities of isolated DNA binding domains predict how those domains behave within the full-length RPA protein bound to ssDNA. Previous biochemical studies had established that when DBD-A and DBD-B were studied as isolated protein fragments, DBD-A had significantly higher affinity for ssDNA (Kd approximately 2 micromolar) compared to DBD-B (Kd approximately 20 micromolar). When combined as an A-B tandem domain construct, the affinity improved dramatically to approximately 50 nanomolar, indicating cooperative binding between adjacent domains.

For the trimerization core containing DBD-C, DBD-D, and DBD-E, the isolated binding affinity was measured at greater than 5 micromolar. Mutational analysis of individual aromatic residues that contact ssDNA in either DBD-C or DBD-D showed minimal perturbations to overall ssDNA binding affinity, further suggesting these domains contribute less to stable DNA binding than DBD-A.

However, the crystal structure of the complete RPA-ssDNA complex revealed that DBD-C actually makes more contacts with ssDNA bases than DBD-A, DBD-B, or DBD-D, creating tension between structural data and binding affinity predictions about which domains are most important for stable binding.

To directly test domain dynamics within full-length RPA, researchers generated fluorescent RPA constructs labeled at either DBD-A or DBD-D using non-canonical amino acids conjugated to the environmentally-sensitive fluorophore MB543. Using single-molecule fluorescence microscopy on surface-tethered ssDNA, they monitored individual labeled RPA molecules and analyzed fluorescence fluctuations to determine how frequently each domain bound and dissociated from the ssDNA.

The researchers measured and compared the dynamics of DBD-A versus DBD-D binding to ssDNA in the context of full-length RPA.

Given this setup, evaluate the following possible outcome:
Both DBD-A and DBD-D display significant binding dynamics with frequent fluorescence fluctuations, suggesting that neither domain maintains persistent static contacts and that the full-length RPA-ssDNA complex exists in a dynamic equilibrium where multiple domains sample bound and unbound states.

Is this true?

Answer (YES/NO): YES